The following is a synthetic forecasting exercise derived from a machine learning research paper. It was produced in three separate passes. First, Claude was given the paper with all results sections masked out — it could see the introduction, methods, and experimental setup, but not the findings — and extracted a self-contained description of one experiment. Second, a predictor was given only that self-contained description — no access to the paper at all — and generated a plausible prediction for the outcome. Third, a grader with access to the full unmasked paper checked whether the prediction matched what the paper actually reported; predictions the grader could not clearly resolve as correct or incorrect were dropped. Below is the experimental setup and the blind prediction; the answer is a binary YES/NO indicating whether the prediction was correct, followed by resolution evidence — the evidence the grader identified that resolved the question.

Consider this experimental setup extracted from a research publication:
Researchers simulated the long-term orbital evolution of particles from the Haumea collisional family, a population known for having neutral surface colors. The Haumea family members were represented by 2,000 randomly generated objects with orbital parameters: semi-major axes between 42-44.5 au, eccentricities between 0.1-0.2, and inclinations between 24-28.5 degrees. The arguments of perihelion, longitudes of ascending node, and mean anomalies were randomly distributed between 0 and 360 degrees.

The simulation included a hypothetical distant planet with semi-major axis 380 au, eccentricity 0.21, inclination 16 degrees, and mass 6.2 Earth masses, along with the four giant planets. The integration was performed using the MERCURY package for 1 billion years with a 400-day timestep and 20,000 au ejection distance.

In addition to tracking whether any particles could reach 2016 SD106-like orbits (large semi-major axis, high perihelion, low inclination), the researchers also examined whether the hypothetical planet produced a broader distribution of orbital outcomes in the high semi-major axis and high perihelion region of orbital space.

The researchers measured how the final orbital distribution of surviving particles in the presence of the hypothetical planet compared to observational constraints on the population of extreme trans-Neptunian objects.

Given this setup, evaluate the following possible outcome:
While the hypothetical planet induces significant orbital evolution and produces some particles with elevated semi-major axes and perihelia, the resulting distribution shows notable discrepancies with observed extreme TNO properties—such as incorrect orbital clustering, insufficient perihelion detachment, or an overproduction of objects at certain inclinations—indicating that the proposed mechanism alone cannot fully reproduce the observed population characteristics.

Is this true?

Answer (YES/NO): YES